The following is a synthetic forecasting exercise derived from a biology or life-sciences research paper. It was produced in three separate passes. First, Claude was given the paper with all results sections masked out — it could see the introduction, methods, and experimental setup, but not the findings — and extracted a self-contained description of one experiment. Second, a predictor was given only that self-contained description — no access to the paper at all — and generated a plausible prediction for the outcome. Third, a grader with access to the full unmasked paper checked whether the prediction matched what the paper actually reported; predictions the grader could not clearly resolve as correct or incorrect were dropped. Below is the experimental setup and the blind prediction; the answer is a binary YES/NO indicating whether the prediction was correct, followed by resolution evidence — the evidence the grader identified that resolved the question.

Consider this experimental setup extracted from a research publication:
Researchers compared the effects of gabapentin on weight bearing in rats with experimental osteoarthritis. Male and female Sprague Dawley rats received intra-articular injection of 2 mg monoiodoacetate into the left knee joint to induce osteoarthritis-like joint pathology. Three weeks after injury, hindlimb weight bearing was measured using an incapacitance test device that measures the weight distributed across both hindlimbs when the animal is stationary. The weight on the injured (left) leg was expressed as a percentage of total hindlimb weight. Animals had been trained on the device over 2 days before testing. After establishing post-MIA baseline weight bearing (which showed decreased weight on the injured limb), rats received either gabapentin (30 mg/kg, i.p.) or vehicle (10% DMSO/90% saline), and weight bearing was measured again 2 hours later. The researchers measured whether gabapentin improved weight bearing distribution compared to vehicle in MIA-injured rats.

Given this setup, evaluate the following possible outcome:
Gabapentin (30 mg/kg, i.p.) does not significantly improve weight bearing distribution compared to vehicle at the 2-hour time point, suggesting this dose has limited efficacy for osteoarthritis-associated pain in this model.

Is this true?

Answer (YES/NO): NO